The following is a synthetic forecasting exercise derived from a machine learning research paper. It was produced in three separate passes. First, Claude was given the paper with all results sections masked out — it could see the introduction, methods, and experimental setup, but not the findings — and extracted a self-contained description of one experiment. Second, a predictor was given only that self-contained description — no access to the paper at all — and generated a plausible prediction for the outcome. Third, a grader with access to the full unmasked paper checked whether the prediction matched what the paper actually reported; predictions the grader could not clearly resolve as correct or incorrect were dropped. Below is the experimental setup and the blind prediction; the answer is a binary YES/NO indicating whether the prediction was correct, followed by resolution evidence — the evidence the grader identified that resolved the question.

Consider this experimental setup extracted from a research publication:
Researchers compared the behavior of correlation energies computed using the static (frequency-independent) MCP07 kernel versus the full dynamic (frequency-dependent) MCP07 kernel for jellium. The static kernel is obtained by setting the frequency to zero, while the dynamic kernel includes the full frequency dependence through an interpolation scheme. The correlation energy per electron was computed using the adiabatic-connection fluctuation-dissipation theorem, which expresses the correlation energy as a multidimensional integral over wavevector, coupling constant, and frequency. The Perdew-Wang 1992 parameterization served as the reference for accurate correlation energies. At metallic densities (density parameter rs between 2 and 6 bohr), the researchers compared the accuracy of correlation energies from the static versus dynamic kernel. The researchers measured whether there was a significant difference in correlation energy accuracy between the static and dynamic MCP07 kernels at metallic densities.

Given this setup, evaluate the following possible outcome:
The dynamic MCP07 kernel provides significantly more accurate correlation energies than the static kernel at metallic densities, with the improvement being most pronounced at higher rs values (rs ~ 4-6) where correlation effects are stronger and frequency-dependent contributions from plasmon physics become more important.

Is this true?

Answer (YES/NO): NO